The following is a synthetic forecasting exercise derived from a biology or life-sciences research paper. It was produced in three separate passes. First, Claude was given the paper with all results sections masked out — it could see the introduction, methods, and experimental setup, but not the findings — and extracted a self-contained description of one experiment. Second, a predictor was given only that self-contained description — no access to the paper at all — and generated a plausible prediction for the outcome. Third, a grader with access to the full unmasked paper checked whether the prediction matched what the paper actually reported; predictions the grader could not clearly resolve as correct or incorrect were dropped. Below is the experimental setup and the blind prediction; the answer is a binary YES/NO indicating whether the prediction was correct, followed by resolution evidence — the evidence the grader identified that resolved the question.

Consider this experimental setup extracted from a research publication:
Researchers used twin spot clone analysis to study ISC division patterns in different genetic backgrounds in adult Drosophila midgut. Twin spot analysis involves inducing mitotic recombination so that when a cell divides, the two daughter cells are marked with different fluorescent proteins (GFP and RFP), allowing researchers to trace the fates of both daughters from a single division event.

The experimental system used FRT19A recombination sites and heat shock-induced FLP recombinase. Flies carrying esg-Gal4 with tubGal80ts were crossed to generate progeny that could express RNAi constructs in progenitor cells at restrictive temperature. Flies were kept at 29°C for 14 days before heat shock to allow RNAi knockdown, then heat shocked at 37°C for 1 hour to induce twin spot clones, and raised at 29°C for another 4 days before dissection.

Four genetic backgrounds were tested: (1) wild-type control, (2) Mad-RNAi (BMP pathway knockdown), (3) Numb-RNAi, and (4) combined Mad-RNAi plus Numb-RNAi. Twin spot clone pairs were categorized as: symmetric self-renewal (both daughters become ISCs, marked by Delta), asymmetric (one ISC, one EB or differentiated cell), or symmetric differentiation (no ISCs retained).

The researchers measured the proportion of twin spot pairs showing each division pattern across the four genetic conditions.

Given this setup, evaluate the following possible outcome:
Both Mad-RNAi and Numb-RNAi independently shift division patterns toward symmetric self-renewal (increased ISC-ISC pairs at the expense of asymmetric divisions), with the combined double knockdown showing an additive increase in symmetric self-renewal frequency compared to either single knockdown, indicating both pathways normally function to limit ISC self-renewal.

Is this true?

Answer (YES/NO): NO